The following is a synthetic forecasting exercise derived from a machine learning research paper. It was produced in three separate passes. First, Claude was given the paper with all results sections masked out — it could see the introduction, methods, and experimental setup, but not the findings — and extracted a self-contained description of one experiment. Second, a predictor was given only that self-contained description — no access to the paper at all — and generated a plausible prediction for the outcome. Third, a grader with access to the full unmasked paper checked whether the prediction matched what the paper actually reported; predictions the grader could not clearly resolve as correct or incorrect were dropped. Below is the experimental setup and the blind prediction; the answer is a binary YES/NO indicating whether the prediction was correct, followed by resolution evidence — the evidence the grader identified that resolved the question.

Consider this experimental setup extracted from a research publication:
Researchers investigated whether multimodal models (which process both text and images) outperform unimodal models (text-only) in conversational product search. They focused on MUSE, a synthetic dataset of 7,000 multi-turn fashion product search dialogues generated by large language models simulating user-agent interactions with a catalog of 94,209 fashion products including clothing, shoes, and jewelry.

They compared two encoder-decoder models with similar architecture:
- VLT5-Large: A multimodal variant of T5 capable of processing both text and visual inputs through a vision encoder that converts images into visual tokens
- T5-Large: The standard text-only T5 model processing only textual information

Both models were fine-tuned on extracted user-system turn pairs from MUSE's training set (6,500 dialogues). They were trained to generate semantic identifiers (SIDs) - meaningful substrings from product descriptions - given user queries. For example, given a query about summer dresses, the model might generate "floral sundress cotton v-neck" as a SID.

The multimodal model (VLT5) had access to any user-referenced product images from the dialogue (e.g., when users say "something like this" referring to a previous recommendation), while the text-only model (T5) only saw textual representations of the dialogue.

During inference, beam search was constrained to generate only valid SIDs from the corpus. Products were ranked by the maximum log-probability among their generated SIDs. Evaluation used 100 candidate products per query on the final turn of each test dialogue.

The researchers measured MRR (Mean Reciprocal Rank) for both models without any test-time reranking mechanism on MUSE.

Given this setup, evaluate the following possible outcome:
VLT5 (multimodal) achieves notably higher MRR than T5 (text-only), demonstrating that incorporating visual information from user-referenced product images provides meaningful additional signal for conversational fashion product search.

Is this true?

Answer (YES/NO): NO